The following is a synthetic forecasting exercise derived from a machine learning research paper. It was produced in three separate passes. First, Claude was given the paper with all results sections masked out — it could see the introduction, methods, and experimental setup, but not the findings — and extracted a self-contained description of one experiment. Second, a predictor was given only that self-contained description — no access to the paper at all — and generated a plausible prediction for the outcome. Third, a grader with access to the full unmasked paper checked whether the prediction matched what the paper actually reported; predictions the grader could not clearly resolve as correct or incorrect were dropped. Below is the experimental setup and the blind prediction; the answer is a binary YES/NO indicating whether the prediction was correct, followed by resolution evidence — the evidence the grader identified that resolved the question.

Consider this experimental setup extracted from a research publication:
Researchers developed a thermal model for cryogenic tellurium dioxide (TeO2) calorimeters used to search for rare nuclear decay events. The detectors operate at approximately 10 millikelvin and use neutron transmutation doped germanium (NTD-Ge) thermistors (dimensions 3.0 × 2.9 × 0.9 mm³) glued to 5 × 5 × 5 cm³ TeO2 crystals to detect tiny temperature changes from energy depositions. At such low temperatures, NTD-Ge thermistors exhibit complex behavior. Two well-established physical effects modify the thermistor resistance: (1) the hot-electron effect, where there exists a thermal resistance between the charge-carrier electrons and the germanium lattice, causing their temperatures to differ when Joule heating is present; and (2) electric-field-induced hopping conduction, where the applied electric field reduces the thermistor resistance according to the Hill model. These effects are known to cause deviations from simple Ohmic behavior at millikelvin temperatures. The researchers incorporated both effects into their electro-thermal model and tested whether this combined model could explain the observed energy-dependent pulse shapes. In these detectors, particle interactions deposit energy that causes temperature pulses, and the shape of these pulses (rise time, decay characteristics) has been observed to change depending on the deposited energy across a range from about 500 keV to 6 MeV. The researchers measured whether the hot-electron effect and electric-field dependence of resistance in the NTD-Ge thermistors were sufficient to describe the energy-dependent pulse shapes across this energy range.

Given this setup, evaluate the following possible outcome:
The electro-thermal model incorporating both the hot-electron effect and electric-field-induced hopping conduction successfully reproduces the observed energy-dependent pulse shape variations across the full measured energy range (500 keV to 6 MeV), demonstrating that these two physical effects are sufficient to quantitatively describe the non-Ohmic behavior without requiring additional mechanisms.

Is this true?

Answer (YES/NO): NO